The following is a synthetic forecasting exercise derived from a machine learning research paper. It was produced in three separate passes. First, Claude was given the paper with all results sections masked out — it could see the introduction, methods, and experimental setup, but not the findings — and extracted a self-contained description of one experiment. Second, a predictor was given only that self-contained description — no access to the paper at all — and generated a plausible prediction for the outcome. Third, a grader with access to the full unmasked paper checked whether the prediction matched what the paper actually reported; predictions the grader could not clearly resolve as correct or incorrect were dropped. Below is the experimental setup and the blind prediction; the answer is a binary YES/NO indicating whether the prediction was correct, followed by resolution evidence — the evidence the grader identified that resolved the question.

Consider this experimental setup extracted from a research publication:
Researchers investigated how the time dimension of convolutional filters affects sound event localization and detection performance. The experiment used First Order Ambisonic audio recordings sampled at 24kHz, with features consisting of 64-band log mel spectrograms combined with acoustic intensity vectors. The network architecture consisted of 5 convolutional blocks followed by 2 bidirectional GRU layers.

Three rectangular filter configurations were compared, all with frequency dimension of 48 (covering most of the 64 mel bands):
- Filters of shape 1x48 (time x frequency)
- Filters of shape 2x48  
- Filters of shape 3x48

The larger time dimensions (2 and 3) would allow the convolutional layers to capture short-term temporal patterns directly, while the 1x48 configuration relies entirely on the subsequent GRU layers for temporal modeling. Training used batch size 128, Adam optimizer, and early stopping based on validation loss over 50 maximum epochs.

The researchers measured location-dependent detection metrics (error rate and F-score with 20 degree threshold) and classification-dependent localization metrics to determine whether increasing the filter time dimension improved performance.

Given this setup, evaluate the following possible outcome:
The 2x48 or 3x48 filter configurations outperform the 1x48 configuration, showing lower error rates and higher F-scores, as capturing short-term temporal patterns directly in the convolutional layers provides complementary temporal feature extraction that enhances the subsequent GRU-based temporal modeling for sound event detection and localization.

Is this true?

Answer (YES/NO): NO